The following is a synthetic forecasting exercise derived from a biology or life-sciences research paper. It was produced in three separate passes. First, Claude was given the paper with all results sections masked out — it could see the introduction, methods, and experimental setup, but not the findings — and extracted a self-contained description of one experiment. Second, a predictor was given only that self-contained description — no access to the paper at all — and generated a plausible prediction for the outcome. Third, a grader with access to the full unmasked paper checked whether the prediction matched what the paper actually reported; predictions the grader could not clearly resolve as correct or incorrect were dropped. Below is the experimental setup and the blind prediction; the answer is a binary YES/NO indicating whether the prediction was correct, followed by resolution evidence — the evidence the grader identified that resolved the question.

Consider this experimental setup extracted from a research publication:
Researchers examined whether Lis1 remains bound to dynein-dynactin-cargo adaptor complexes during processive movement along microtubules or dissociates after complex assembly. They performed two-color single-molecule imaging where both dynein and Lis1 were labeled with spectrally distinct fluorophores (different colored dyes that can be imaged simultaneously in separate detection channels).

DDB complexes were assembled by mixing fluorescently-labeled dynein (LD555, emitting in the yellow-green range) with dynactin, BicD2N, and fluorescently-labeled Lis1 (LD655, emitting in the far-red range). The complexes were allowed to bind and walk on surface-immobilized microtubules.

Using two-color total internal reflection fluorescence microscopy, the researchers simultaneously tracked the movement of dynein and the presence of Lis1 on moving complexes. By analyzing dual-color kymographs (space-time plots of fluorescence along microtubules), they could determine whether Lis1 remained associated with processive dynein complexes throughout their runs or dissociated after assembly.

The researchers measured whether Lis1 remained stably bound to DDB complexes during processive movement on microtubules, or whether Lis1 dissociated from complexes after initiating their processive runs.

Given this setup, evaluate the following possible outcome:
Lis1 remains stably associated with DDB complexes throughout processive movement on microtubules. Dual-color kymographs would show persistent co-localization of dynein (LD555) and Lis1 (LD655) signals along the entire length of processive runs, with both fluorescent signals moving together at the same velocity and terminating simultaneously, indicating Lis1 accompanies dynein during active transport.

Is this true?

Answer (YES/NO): NO